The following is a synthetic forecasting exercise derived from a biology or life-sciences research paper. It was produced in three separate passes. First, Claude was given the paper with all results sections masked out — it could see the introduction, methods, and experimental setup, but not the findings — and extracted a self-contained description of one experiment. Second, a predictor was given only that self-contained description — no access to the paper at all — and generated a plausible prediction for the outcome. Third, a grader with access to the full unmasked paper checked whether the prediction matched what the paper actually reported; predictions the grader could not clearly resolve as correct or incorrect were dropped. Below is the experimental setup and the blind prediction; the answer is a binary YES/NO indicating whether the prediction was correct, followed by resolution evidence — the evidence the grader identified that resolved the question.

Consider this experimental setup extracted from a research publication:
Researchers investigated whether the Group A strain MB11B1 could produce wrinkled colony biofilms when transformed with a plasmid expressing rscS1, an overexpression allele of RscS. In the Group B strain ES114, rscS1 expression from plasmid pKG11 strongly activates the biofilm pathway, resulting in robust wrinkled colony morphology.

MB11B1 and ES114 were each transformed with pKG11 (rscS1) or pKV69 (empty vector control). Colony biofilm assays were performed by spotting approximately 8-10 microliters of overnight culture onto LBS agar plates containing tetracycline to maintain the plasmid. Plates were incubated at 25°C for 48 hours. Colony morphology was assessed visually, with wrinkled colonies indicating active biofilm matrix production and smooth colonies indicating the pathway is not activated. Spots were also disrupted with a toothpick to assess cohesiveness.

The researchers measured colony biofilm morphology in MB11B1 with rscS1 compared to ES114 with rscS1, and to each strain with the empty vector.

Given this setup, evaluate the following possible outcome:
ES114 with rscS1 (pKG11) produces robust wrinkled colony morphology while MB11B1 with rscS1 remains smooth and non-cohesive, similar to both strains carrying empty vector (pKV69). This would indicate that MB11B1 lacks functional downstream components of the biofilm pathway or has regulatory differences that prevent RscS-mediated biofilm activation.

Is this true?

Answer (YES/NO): NO